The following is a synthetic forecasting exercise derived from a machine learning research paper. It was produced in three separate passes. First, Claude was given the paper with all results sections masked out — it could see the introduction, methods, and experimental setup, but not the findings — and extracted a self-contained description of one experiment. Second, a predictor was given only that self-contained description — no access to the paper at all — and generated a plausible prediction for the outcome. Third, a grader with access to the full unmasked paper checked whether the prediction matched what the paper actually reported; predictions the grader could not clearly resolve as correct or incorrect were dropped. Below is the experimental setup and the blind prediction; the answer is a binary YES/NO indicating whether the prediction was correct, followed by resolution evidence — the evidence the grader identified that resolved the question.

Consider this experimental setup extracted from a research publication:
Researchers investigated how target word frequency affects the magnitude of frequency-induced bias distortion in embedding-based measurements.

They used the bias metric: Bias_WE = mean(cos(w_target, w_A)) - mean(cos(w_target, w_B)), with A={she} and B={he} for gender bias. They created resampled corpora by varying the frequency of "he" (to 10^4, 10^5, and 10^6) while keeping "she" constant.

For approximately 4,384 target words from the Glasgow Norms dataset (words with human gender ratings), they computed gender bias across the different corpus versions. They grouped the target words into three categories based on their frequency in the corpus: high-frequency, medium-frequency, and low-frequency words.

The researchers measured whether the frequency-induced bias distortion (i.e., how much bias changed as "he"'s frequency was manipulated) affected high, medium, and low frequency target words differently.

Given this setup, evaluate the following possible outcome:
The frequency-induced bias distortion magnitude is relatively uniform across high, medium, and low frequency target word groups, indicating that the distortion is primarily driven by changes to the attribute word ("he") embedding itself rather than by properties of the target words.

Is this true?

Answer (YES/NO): NO